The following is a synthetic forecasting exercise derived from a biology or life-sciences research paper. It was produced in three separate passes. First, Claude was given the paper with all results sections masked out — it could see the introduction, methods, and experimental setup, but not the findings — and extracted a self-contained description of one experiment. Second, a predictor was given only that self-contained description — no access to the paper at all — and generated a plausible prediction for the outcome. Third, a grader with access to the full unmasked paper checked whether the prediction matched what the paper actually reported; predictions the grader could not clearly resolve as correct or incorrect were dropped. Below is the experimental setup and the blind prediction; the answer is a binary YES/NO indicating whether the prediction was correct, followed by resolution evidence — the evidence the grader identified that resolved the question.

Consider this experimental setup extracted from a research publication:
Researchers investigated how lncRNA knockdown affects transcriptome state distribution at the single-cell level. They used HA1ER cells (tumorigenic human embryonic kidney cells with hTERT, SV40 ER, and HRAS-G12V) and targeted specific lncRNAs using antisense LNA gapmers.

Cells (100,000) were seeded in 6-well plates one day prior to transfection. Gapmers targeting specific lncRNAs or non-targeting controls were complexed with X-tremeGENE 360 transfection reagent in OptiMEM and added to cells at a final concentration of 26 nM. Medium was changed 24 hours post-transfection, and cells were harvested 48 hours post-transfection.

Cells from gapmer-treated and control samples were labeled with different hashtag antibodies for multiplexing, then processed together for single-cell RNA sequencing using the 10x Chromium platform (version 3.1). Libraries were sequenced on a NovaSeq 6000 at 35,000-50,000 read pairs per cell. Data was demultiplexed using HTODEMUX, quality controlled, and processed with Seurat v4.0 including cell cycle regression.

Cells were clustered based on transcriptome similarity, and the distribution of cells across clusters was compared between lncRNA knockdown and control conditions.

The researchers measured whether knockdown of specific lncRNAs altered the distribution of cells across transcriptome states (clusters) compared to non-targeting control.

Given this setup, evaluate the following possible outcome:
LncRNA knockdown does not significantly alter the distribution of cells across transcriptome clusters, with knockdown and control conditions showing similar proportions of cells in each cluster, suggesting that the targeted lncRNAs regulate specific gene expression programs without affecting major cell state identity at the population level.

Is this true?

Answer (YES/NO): NO